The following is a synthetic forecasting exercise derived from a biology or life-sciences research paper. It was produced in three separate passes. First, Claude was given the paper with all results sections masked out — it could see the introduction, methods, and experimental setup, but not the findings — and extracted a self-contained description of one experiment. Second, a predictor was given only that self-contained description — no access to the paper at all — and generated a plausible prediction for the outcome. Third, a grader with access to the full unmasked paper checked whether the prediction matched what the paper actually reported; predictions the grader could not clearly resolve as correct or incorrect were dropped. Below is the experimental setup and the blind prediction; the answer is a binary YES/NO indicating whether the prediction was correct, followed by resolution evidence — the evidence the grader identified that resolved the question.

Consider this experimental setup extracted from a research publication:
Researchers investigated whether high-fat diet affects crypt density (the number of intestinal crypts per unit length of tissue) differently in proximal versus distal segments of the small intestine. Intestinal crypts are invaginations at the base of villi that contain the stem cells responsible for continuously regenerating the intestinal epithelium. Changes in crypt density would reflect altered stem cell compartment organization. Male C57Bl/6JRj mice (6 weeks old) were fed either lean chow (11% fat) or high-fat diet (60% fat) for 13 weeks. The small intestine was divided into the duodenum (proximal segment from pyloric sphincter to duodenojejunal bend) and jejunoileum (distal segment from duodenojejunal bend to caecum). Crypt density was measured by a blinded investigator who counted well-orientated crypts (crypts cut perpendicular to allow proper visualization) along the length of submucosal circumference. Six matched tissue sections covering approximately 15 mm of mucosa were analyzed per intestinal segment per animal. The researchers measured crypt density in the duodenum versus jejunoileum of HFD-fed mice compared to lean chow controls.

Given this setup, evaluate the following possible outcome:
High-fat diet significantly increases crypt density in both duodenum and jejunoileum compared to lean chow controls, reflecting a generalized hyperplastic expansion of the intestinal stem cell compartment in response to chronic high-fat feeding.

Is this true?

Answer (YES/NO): NO